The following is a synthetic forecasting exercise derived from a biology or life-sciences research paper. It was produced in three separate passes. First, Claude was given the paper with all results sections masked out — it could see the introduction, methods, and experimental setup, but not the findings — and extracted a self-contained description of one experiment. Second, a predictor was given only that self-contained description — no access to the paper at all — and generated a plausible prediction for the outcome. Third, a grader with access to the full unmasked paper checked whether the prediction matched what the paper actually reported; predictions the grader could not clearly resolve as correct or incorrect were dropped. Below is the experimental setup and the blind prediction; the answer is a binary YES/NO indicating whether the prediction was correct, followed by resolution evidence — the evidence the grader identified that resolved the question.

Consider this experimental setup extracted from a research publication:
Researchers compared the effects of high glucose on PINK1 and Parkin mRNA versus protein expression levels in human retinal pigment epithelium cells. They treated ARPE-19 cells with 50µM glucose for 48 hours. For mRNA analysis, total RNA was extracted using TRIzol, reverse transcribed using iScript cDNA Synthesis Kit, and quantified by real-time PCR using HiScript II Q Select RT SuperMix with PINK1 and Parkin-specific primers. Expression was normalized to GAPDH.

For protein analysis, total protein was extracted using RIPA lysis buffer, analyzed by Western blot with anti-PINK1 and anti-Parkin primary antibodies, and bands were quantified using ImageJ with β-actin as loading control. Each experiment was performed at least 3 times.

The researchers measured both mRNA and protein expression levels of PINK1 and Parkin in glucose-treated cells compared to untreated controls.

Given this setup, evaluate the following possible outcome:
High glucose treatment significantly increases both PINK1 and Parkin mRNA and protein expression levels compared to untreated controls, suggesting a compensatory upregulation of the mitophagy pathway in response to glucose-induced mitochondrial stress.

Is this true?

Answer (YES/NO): NO